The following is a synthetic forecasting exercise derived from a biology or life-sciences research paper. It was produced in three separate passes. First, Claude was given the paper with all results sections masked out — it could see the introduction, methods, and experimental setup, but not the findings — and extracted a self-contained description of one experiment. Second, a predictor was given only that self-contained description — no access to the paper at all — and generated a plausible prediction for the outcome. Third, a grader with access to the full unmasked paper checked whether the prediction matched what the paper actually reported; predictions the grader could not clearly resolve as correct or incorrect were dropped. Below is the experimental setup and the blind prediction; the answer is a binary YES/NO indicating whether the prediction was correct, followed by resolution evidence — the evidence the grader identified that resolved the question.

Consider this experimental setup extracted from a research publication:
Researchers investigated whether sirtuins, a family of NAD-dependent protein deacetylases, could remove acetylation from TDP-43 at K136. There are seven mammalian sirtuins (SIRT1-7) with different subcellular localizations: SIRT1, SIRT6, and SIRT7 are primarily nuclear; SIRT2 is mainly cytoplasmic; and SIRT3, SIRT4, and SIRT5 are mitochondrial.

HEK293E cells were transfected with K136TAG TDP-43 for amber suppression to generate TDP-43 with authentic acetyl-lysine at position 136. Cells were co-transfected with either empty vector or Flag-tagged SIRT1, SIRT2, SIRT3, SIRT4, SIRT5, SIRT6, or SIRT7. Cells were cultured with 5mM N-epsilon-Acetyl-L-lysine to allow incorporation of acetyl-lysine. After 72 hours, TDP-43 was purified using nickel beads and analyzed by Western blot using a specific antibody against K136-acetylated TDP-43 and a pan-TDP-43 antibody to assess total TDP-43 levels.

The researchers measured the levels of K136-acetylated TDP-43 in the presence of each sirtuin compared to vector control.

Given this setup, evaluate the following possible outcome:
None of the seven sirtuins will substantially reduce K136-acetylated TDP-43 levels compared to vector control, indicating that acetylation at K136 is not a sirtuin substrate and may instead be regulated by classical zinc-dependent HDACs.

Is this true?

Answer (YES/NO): NO